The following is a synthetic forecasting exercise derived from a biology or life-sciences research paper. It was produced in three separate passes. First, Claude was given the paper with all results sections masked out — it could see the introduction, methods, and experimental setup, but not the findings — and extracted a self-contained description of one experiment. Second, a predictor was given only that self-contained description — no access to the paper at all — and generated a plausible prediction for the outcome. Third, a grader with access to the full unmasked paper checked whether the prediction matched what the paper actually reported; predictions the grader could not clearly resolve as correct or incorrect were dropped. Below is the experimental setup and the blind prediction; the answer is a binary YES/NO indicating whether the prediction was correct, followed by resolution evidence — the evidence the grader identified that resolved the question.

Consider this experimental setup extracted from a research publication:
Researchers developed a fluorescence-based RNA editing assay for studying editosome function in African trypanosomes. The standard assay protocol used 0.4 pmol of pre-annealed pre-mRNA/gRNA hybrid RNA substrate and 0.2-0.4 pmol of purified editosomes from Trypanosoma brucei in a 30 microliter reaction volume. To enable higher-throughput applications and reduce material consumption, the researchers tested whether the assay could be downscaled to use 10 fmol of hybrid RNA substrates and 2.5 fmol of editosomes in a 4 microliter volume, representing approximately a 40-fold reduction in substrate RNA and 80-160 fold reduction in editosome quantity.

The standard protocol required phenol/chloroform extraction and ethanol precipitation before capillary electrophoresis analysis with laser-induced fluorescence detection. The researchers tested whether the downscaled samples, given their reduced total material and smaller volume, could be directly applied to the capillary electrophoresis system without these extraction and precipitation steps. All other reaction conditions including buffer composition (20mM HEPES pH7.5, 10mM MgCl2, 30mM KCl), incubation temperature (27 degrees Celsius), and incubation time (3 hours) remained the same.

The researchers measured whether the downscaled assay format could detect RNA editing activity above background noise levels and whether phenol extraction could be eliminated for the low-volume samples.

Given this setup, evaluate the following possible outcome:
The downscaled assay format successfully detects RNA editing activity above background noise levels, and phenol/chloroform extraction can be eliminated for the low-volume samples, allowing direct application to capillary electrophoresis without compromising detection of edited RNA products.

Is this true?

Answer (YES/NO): YES